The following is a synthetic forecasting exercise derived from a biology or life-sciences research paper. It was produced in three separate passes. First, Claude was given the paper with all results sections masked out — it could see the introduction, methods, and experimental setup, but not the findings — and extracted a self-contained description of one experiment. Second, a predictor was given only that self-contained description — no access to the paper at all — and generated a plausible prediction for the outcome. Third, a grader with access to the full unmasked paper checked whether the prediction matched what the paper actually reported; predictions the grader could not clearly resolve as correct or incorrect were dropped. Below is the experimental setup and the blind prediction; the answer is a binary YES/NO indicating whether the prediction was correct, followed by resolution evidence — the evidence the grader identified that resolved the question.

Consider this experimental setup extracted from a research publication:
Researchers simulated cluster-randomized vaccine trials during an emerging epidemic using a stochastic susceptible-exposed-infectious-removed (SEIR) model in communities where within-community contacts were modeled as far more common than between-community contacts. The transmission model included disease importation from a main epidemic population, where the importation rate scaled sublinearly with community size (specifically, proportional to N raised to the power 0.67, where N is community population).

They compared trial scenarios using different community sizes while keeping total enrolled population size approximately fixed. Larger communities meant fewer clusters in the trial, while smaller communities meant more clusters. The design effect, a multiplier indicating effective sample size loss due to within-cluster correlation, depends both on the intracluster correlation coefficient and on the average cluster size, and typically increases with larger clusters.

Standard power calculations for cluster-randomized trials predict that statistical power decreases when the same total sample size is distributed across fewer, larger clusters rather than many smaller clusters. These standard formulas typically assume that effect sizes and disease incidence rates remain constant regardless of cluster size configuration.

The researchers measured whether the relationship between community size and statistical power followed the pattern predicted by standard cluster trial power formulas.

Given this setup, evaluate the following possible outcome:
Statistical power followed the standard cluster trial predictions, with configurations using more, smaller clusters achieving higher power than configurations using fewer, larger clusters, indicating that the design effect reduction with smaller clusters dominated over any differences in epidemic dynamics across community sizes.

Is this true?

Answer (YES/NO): NO